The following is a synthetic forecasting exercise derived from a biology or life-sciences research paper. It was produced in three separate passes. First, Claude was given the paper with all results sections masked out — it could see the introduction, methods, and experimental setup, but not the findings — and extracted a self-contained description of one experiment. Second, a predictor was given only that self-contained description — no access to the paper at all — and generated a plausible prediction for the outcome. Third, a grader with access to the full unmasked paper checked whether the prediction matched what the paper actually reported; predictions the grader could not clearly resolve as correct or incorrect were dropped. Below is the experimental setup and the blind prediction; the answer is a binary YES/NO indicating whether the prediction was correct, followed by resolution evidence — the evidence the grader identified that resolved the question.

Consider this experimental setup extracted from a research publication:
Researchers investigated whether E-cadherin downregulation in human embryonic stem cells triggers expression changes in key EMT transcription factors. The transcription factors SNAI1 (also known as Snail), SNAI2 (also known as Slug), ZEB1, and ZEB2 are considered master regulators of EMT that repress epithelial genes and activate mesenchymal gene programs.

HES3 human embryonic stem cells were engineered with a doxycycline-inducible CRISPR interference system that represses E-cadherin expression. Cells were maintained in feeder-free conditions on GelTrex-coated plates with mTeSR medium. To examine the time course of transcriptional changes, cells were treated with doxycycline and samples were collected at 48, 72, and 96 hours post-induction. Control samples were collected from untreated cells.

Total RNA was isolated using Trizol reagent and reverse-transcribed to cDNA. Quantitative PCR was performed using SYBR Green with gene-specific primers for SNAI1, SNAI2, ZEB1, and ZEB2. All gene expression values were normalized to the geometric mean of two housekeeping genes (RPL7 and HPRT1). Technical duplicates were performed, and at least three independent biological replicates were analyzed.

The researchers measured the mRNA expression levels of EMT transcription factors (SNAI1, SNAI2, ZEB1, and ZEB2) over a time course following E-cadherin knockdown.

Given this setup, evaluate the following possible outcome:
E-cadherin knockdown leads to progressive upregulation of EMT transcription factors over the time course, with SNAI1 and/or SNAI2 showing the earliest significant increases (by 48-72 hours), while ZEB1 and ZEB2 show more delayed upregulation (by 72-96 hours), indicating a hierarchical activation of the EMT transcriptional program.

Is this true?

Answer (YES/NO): NO